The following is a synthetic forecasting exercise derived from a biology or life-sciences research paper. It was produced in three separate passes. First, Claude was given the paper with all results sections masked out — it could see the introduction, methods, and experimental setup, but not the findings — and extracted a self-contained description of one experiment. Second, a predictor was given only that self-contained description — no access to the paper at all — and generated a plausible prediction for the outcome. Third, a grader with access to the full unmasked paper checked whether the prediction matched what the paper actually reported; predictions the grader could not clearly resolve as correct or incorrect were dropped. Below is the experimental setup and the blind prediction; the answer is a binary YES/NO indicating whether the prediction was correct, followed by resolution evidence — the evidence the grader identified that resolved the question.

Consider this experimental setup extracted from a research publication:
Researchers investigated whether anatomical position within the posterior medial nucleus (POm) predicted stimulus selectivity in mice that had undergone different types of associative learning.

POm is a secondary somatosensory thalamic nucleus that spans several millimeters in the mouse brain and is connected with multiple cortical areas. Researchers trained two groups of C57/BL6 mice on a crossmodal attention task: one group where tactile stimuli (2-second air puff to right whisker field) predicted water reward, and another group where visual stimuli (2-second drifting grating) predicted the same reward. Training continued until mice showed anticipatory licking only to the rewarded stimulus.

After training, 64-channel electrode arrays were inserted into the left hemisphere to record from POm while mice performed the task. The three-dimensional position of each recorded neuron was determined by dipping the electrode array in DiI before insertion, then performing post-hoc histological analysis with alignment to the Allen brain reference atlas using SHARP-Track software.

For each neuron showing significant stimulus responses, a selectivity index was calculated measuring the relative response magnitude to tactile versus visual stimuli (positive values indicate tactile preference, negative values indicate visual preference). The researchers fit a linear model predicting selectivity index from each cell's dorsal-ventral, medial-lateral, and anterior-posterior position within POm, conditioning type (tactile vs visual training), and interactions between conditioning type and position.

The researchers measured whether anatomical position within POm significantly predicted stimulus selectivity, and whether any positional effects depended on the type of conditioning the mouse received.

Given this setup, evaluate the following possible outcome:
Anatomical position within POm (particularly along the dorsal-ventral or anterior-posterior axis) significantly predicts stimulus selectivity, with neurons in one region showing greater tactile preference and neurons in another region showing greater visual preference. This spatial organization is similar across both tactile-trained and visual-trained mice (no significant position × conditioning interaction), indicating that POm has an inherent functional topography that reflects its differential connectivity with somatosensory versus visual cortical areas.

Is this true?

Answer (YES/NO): NO